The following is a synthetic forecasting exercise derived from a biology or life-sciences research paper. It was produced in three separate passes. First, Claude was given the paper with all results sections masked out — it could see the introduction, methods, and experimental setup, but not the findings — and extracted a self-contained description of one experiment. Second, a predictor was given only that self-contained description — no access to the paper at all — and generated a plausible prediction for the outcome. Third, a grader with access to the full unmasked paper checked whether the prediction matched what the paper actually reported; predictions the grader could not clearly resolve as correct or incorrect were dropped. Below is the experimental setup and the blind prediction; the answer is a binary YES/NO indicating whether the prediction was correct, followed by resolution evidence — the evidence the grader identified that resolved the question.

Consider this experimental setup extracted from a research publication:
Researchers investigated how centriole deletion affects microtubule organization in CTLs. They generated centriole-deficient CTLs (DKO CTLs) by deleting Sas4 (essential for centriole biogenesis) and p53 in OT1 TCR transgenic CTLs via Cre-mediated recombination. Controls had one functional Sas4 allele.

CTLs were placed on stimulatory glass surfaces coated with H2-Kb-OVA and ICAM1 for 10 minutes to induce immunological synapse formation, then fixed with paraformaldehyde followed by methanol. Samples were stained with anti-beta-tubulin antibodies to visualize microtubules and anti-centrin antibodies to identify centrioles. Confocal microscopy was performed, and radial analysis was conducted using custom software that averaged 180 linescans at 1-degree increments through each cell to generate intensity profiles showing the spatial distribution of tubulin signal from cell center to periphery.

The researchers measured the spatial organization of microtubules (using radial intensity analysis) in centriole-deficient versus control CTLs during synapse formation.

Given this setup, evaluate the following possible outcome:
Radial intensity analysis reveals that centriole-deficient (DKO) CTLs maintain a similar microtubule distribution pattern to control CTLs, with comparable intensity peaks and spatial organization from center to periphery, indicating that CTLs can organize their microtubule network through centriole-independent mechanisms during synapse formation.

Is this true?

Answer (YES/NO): NO